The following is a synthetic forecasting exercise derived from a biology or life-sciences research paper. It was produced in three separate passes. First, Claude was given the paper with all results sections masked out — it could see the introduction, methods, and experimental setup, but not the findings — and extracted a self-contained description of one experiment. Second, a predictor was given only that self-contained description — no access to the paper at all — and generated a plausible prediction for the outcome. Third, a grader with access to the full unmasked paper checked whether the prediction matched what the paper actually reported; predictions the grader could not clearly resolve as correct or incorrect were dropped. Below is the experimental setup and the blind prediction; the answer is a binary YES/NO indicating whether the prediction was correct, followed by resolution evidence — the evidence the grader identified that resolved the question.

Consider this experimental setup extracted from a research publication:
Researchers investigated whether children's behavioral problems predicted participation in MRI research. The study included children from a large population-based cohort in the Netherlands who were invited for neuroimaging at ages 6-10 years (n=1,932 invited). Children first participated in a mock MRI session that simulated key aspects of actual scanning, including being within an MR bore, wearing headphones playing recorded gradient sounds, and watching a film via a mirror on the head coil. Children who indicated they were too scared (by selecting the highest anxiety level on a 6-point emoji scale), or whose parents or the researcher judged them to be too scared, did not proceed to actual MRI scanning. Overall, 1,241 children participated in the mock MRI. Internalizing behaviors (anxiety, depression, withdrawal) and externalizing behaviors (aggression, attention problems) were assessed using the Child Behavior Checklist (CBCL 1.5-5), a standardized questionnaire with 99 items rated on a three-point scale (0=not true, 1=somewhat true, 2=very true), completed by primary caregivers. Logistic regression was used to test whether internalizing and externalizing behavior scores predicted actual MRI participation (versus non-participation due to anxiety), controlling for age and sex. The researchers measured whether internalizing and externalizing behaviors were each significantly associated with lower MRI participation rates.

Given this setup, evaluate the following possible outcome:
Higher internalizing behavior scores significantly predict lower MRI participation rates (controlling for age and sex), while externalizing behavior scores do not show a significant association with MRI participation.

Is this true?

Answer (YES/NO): NO